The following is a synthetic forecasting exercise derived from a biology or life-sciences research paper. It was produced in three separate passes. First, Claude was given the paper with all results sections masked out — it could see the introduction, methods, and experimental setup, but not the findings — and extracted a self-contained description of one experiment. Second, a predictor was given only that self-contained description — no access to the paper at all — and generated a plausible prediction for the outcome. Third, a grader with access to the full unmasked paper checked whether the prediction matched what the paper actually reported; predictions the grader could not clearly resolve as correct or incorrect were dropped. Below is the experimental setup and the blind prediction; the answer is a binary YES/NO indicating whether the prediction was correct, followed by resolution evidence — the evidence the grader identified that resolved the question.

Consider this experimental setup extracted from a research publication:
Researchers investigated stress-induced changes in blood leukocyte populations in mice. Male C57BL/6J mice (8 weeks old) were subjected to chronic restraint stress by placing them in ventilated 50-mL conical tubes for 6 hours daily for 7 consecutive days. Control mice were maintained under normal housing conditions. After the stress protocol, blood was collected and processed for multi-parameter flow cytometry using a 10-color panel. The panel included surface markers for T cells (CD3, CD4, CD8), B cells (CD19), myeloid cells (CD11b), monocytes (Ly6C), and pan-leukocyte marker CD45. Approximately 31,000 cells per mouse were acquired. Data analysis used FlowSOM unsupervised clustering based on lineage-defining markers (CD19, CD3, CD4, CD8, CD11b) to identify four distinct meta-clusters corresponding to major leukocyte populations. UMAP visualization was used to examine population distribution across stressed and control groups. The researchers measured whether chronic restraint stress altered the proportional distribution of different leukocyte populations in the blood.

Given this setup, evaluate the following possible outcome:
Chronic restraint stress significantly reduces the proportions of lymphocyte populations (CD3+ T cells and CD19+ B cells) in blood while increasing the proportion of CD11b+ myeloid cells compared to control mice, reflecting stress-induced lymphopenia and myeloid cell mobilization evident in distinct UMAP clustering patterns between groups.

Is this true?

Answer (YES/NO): NO